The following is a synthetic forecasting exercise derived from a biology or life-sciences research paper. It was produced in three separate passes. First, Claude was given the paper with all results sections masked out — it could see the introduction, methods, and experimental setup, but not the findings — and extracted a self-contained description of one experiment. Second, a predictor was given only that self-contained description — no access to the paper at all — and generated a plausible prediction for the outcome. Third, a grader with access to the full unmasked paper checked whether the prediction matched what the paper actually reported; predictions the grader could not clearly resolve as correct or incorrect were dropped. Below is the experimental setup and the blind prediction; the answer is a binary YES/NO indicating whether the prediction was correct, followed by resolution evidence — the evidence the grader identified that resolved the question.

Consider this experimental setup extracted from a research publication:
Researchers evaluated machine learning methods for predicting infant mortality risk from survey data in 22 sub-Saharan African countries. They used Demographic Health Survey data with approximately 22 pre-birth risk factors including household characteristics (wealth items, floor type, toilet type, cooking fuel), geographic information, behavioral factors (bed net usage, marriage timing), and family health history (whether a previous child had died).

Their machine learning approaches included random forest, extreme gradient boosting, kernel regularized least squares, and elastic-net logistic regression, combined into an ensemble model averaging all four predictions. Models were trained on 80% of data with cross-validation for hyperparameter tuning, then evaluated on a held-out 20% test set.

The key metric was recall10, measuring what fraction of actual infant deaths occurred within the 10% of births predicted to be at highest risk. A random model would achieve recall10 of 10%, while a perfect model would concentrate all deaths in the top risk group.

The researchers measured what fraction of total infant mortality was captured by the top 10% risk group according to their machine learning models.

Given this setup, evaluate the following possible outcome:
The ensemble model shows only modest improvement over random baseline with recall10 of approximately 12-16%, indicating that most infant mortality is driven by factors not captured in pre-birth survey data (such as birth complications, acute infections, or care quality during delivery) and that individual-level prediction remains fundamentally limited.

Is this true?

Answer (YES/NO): NO